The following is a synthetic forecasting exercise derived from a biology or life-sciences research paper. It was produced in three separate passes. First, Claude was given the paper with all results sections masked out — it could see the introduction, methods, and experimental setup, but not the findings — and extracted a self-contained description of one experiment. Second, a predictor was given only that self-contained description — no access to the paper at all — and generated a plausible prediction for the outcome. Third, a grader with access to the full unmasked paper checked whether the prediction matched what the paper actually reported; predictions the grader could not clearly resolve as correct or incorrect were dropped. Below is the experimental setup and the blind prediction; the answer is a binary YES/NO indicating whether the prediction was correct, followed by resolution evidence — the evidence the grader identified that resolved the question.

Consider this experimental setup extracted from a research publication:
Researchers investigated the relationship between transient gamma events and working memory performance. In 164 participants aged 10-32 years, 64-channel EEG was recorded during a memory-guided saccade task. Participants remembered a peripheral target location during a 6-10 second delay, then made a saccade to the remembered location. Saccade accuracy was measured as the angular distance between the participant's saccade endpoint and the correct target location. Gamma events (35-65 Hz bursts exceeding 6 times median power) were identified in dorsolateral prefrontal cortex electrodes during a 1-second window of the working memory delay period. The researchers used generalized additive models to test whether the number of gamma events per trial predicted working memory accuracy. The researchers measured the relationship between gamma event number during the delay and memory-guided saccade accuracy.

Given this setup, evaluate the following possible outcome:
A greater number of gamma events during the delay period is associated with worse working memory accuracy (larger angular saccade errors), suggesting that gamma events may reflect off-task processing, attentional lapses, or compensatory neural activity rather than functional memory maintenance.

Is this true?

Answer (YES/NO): NO